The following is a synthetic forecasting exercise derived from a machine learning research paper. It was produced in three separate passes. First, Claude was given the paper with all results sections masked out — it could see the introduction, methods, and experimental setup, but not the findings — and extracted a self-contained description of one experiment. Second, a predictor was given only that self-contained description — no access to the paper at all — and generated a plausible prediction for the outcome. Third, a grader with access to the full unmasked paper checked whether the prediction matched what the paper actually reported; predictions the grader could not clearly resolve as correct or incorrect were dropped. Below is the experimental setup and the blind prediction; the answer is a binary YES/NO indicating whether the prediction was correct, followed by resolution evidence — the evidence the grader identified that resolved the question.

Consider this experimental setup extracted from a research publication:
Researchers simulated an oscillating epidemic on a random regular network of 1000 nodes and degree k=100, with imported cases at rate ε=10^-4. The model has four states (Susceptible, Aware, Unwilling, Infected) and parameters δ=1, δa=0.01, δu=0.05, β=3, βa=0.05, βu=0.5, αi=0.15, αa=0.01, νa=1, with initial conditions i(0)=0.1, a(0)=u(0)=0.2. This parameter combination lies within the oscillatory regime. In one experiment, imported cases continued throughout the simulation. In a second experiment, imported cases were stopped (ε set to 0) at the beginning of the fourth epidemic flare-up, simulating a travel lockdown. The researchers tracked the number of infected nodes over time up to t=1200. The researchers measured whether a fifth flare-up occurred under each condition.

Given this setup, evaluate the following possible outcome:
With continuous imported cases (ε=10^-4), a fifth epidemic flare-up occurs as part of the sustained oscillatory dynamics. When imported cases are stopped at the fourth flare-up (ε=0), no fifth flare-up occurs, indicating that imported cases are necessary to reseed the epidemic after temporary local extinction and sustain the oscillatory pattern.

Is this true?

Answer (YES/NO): YES